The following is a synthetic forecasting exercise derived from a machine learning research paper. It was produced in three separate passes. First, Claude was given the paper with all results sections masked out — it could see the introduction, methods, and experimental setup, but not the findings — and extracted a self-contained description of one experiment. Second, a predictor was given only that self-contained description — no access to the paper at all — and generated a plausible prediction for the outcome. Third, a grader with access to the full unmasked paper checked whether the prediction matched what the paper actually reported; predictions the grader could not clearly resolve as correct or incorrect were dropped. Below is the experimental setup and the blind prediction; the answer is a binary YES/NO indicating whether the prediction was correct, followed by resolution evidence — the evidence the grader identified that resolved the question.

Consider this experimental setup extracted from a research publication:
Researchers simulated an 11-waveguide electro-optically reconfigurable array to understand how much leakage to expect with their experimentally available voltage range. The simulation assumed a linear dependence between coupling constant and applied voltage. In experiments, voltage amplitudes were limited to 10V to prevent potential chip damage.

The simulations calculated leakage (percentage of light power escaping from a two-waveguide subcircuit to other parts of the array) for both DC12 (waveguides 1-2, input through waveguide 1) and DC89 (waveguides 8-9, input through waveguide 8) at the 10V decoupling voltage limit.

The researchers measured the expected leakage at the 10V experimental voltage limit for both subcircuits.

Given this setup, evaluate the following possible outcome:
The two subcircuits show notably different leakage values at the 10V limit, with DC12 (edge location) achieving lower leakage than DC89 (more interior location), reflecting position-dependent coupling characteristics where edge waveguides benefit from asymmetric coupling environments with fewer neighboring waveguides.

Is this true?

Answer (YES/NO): NO